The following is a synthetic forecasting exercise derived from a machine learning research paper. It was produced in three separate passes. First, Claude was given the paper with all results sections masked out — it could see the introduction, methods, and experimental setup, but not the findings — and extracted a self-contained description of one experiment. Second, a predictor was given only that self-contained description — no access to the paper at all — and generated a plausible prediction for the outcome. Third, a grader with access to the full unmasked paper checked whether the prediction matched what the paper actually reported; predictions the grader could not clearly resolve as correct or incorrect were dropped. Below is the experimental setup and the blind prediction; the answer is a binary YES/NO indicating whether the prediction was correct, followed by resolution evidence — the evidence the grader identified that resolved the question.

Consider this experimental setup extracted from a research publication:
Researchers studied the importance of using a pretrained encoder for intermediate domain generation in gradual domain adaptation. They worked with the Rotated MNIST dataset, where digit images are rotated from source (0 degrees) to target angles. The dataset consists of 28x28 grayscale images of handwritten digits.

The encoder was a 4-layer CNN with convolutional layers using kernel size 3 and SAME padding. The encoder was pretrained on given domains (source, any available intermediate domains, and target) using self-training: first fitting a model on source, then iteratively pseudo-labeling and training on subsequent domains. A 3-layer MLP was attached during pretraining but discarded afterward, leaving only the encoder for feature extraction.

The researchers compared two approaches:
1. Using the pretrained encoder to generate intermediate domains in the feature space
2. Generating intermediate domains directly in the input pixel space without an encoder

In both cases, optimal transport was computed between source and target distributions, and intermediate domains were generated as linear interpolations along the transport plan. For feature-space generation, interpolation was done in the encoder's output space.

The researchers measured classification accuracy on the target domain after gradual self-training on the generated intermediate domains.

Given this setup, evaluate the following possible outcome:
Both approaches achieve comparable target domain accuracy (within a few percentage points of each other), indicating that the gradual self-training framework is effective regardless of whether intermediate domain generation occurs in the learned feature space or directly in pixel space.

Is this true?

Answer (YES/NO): NO